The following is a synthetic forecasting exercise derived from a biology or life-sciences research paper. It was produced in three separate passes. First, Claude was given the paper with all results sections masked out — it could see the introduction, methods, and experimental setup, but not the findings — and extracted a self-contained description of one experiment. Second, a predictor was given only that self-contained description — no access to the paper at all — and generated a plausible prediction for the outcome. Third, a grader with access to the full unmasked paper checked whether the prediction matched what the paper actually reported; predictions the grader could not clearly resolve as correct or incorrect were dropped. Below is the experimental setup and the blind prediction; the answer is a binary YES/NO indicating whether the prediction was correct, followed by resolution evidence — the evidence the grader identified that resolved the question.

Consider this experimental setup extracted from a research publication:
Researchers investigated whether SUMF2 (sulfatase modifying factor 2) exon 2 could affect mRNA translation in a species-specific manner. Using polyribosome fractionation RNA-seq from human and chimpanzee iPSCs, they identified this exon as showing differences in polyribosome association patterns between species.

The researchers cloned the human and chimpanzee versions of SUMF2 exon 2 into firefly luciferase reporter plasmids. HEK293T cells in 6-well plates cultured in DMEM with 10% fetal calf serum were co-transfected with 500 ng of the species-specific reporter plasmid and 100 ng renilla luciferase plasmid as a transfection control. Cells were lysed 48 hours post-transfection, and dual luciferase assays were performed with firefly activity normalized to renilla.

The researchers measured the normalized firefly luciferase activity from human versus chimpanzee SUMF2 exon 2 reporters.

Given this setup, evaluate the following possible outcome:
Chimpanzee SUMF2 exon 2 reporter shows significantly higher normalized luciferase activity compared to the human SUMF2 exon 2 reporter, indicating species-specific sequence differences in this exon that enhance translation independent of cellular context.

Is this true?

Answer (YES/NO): NO